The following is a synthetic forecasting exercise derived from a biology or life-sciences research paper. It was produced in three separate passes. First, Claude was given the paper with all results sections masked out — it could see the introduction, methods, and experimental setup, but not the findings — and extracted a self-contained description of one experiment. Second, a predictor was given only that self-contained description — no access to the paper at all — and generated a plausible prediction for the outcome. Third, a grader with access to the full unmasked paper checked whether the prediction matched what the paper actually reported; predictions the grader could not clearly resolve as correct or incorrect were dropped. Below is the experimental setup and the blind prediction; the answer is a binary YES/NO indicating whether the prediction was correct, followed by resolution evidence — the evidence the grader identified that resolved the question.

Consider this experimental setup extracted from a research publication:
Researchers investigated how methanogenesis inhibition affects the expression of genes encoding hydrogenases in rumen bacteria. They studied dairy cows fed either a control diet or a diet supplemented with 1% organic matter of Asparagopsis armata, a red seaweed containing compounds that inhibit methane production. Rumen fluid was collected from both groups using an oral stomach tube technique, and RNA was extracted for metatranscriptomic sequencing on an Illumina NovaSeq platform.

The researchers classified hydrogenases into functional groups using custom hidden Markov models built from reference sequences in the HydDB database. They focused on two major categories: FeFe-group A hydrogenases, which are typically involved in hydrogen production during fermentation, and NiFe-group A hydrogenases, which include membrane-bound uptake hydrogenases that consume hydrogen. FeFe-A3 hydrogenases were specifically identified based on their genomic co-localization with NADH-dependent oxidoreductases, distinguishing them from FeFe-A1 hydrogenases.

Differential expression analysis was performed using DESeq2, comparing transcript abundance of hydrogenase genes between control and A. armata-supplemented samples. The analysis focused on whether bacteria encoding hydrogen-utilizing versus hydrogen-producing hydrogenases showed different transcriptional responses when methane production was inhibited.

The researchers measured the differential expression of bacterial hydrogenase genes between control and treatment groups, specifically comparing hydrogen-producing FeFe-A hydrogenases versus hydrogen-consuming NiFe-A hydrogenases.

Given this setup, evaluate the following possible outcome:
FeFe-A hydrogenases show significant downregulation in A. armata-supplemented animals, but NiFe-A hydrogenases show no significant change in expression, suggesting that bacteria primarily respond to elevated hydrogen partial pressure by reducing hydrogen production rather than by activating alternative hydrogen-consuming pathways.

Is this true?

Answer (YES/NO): NO